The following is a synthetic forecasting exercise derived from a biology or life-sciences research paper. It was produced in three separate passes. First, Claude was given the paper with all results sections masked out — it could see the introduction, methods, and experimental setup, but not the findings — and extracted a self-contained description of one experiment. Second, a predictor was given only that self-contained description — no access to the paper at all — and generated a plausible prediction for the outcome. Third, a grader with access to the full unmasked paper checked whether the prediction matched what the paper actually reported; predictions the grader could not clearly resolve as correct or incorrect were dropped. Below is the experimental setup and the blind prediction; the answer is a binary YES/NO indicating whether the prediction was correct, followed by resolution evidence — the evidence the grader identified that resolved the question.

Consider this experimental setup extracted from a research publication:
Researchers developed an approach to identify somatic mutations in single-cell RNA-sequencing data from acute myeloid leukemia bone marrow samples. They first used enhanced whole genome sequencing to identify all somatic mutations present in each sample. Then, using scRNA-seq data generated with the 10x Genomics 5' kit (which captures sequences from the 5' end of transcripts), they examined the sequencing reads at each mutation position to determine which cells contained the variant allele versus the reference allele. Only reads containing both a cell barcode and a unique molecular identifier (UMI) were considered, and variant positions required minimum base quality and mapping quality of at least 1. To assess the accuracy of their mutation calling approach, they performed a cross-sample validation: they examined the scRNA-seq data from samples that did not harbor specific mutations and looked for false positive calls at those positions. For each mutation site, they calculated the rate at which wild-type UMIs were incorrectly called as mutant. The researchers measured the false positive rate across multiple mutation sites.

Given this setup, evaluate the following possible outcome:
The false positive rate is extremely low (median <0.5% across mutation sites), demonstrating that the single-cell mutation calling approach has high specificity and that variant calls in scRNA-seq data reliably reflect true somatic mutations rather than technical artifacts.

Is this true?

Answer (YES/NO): YES